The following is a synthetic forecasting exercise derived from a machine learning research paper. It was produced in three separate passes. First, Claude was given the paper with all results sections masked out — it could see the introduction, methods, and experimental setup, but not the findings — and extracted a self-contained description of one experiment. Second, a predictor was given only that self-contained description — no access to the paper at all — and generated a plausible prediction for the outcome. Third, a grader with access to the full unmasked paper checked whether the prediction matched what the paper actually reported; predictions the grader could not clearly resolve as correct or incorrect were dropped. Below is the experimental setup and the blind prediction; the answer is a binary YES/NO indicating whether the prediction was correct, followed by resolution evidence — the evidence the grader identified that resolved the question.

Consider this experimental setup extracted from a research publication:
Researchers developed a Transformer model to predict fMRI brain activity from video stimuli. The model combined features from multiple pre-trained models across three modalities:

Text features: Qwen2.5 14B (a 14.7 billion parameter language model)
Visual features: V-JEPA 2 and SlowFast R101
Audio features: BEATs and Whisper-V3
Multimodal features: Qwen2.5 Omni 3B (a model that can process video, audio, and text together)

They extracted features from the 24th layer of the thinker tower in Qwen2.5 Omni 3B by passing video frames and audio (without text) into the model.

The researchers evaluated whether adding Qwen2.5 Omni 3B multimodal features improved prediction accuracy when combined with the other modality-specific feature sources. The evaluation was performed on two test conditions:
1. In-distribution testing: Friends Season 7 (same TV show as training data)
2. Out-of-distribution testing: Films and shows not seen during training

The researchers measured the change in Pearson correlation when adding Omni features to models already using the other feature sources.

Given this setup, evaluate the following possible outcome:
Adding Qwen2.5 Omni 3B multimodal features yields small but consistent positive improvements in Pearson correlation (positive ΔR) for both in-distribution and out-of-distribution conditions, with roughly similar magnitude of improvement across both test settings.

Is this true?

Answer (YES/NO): NO